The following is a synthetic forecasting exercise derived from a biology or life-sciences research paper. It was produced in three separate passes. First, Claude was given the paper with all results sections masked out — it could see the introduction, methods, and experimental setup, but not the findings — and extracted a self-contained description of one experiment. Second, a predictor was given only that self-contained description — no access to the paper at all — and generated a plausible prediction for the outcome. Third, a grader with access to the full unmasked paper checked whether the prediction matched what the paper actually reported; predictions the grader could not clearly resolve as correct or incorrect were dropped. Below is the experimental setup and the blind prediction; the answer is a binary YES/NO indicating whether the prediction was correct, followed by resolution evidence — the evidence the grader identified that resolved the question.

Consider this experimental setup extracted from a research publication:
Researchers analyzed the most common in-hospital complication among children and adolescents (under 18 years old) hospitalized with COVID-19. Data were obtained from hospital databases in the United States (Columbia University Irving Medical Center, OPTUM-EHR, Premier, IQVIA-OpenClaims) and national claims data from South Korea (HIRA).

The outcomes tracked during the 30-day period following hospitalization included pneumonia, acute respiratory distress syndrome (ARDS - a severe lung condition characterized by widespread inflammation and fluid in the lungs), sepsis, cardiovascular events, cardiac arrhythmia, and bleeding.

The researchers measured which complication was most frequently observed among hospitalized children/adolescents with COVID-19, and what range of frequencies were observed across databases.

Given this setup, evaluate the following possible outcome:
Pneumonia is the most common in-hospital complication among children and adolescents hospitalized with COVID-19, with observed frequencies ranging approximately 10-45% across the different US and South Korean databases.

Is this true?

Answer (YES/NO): NO